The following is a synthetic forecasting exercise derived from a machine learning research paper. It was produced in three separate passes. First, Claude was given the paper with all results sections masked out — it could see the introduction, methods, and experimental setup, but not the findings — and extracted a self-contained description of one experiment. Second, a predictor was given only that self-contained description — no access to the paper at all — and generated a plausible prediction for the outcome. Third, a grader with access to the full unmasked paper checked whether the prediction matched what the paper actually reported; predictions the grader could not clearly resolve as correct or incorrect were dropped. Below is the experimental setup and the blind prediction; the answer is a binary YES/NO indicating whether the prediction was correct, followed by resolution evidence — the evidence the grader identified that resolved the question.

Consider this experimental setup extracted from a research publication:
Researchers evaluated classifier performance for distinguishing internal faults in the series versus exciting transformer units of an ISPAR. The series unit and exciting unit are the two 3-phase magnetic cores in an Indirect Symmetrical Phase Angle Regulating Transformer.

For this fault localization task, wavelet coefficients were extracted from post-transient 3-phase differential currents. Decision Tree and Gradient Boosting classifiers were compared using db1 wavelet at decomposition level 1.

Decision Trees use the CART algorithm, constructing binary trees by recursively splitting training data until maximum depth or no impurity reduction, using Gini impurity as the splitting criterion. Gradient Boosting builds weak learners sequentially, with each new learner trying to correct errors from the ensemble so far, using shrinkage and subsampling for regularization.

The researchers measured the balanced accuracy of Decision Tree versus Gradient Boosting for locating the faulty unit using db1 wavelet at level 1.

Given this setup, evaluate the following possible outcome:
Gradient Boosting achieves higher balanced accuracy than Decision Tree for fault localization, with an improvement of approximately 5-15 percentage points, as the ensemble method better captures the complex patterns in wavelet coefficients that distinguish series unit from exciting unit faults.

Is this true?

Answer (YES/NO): NO